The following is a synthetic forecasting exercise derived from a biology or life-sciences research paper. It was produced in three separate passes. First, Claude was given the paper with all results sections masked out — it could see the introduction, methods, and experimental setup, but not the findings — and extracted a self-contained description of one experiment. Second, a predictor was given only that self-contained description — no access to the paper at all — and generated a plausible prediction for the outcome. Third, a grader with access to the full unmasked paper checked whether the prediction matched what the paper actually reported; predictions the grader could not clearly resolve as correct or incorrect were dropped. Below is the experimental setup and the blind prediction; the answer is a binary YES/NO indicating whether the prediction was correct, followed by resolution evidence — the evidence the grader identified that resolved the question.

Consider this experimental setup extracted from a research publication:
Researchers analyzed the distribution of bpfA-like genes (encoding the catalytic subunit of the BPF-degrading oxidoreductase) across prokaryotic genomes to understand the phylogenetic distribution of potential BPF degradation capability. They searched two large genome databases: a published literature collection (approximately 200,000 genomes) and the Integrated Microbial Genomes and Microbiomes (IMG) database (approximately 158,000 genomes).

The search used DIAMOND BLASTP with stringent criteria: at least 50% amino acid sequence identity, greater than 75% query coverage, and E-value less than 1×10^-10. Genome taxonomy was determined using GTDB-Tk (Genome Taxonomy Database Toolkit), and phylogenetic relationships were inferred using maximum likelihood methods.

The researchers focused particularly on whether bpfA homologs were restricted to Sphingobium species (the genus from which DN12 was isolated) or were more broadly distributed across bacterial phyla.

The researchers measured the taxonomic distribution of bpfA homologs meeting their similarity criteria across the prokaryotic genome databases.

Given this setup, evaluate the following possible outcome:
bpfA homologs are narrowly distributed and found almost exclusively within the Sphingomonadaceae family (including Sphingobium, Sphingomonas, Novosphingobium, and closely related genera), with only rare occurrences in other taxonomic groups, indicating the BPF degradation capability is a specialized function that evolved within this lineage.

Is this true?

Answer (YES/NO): NO